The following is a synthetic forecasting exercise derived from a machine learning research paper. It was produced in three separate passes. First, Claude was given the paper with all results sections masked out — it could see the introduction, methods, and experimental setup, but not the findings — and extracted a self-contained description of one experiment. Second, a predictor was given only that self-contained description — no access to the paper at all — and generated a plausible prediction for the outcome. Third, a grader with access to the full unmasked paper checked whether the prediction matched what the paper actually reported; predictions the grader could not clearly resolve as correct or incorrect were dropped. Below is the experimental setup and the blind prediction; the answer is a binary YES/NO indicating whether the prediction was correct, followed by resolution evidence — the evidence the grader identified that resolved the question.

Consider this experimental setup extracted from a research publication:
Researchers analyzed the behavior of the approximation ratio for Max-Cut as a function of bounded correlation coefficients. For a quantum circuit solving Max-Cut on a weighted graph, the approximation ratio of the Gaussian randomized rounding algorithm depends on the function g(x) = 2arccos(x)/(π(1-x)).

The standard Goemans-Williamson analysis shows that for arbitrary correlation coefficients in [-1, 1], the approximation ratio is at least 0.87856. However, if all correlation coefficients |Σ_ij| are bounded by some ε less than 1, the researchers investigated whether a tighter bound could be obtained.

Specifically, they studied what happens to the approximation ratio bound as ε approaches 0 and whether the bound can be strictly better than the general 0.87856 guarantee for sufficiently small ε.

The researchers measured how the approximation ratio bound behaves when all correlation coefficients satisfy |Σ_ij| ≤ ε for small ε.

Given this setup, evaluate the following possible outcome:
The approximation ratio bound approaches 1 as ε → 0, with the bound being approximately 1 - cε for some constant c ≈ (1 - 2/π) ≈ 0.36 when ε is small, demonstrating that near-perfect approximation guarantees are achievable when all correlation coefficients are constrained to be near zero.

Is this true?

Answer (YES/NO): YES